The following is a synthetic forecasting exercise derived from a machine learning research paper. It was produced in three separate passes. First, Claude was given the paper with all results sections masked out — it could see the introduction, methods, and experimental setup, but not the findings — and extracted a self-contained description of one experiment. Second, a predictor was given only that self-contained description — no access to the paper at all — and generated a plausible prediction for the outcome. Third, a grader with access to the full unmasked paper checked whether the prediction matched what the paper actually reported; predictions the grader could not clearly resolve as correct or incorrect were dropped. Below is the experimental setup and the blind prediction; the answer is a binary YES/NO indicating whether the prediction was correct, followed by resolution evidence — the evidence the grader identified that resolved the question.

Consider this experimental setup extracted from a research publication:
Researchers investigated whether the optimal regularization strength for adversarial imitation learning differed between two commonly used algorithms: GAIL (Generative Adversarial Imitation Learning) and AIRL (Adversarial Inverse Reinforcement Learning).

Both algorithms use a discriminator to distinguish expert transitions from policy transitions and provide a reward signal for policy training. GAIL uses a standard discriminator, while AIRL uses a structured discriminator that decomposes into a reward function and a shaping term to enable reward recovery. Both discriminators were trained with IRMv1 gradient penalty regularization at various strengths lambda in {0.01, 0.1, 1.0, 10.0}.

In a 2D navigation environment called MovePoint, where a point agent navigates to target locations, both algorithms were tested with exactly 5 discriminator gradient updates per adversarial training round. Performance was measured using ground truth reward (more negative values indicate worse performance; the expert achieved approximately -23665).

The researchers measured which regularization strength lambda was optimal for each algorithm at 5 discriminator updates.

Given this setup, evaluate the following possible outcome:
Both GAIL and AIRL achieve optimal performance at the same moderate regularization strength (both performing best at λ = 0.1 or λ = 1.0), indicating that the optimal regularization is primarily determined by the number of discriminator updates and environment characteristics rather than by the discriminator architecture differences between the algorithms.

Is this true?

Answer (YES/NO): NO